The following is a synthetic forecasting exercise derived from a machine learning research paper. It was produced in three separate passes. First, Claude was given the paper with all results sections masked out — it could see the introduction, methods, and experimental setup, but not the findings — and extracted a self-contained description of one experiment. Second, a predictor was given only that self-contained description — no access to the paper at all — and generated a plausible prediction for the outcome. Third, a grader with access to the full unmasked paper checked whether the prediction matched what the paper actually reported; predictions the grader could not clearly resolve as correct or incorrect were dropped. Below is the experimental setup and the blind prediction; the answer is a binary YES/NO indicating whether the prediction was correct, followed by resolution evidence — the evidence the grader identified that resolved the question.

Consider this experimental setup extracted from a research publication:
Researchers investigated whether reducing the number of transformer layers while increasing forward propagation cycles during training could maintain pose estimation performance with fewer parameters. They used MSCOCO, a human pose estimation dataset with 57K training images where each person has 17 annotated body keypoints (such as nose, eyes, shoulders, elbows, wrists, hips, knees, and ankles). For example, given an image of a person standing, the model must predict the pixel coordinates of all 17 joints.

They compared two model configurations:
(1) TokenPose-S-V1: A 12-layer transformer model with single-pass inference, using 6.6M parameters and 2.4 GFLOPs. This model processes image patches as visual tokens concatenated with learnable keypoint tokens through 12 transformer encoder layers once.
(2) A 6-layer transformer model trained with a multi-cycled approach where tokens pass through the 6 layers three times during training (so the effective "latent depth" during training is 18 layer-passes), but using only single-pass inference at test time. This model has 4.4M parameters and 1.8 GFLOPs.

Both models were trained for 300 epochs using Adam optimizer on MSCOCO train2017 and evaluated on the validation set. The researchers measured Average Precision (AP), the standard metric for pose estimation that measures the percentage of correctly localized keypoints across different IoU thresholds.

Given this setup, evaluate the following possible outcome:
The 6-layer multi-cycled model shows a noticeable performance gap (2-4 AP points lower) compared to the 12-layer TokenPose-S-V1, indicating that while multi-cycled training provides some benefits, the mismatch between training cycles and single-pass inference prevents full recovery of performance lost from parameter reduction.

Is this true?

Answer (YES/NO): NO